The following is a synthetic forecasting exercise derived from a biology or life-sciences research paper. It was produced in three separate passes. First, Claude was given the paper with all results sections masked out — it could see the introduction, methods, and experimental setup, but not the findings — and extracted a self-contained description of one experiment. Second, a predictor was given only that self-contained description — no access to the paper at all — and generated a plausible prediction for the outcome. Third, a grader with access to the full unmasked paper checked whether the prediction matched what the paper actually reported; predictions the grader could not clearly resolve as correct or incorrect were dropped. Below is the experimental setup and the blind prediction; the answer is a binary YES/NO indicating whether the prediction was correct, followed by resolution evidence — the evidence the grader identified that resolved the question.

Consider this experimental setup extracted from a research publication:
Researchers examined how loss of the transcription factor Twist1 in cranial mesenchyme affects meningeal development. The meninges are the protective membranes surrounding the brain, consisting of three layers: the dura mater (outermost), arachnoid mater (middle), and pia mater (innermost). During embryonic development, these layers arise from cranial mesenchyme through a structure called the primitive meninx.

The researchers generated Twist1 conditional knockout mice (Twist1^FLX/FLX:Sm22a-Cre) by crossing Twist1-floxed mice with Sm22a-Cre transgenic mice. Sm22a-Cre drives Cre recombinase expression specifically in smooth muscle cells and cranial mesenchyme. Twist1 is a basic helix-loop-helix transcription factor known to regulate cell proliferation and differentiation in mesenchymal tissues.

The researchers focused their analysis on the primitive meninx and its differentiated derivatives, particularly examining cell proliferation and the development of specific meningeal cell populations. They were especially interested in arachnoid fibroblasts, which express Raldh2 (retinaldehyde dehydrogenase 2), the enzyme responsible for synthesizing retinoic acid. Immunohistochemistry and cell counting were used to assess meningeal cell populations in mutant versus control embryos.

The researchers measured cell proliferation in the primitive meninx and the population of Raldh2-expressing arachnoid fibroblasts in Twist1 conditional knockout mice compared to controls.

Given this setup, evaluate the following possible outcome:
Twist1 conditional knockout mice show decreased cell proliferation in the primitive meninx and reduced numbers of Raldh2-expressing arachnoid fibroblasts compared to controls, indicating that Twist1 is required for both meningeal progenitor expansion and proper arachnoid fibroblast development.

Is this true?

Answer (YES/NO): YES